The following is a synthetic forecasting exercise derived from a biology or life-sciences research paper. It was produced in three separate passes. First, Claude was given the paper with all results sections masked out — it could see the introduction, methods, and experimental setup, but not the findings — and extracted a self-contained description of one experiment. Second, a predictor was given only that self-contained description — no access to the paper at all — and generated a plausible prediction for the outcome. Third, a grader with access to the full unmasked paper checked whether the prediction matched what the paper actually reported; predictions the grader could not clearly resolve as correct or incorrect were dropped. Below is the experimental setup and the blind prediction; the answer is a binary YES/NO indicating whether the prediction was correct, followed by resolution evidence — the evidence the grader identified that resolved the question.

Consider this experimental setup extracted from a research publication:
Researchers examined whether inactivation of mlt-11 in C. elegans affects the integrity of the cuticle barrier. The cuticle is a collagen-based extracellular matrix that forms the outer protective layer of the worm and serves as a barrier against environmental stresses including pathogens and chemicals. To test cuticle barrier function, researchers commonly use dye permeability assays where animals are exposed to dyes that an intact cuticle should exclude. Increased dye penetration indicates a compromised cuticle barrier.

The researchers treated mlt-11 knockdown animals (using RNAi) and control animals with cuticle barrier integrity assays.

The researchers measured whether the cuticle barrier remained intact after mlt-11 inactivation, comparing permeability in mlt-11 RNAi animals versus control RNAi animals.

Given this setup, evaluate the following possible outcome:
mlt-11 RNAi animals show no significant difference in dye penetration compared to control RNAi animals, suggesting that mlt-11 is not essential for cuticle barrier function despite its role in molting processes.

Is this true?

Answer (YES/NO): NO